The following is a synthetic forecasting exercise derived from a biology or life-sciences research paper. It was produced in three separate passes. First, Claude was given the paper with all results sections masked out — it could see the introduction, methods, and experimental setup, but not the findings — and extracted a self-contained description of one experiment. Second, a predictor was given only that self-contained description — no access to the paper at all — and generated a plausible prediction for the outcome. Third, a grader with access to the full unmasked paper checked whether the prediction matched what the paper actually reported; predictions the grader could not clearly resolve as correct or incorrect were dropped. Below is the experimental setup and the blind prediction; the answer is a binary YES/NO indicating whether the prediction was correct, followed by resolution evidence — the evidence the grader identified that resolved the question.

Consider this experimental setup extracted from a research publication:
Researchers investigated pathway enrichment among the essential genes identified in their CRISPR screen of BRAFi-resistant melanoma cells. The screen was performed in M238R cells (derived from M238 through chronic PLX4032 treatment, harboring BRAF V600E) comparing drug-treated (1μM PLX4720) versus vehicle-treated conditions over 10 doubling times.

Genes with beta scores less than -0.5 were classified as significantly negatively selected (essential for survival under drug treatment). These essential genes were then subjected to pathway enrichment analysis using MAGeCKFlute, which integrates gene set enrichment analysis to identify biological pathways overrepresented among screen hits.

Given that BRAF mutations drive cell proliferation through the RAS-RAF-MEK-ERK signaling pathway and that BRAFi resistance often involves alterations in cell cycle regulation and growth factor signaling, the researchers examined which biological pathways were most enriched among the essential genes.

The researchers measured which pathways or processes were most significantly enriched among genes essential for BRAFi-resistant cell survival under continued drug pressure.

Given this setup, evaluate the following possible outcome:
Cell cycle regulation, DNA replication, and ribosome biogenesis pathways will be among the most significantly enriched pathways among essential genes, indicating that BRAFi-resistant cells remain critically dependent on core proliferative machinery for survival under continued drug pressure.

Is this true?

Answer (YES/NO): NO